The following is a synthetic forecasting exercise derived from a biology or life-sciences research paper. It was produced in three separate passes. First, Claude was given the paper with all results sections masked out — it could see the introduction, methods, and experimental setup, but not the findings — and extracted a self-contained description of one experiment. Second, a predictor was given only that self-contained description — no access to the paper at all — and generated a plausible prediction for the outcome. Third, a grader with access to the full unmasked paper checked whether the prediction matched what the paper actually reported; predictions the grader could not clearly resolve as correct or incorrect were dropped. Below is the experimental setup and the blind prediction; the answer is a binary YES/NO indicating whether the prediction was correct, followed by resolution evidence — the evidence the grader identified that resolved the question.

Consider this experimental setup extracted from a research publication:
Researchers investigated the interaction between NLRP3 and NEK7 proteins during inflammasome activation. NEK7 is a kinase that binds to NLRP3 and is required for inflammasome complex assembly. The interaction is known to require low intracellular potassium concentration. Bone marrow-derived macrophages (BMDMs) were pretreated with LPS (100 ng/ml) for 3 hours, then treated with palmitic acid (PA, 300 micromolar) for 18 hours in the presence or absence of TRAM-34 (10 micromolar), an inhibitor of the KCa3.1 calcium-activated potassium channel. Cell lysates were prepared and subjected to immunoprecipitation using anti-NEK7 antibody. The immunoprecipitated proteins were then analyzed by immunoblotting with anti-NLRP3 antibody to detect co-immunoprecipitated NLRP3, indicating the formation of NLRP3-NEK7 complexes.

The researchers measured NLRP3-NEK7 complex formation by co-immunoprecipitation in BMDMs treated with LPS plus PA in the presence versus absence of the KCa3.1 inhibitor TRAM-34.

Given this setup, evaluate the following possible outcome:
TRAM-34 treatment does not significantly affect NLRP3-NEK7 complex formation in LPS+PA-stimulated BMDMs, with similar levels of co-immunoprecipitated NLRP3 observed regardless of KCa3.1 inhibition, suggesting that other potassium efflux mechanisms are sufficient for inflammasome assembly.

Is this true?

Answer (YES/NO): NO